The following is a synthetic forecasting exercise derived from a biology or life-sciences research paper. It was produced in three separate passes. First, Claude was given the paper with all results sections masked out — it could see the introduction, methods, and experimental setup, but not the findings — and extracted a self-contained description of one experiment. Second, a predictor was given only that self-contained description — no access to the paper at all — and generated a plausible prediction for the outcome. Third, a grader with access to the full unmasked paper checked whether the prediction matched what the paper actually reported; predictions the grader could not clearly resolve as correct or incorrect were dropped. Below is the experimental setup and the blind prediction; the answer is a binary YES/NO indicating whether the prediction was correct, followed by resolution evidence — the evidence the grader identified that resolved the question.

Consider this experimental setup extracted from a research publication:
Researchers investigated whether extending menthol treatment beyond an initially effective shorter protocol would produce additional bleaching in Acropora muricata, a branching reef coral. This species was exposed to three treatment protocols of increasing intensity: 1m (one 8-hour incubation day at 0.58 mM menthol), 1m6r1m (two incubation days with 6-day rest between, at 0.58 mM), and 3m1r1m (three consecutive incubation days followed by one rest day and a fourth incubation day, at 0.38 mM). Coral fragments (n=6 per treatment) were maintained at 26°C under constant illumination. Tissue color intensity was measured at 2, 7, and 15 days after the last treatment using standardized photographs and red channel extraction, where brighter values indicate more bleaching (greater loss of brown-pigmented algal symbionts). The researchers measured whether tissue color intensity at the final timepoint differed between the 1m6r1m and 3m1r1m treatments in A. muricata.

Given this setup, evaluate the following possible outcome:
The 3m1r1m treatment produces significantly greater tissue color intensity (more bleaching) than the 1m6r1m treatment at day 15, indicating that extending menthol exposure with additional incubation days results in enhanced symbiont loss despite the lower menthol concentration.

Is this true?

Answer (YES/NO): NO